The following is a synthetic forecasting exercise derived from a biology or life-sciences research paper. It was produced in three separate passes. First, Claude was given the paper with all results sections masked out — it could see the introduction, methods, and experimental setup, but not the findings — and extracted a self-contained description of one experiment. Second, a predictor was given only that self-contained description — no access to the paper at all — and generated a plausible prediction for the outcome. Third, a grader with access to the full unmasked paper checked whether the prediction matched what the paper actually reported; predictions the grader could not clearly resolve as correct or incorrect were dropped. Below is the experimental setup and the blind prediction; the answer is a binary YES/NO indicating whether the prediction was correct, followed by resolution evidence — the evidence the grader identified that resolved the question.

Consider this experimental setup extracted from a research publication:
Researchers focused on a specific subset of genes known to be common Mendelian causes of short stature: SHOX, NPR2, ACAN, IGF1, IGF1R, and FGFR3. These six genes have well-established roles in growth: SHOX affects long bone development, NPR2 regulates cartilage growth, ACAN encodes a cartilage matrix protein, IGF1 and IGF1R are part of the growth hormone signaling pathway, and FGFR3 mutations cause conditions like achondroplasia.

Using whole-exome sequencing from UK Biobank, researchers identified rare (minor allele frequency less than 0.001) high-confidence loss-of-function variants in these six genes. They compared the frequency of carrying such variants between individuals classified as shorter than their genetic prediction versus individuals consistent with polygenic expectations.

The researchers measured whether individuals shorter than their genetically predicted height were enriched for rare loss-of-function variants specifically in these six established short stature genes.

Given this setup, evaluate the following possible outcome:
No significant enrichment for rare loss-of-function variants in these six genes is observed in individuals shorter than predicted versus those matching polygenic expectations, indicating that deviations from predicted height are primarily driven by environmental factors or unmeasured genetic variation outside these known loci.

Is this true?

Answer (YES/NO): NO